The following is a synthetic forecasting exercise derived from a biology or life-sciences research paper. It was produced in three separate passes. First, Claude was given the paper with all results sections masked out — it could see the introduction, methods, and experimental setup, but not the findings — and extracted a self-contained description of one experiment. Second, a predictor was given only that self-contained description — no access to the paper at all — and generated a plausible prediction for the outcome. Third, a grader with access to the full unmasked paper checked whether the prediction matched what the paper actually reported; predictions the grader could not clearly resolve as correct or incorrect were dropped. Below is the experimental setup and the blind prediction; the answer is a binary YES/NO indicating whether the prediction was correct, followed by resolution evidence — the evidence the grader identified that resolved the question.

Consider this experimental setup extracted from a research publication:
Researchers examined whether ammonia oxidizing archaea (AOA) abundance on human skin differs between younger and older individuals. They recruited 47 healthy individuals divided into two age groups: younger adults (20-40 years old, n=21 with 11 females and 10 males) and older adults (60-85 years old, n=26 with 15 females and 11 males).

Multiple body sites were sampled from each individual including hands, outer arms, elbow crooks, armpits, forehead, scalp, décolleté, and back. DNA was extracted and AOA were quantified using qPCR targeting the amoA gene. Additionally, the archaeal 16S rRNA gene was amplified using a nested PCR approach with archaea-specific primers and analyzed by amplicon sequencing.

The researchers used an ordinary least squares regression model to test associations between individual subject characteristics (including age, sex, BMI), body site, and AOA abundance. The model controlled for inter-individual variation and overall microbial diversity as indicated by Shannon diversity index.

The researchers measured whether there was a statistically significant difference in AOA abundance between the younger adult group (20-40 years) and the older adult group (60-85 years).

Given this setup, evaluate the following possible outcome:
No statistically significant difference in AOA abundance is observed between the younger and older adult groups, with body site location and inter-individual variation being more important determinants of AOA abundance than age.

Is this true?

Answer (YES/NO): YES